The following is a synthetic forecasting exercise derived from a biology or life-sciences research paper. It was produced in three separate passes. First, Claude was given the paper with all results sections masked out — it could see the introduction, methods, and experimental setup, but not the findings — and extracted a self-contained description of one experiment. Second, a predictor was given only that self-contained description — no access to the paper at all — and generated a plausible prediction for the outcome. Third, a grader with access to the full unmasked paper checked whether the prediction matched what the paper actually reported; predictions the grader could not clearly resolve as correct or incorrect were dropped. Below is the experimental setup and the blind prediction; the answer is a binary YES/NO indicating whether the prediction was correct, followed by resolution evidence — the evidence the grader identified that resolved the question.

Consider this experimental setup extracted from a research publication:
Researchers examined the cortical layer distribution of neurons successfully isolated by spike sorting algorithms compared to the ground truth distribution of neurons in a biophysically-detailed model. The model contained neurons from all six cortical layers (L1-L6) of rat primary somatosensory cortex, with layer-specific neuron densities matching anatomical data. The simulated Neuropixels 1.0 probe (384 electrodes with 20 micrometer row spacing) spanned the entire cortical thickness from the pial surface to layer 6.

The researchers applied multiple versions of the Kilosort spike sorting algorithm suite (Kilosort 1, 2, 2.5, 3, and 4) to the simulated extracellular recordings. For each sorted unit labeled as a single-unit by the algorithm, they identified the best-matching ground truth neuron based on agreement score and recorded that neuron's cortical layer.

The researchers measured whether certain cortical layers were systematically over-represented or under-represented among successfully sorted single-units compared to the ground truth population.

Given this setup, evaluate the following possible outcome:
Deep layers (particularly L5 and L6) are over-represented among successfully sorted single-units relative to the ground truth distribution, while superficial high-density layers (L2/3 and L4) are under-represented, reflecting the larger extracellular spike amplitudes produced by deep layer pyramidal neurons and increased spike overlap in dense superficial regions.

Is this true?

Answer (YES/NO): NO